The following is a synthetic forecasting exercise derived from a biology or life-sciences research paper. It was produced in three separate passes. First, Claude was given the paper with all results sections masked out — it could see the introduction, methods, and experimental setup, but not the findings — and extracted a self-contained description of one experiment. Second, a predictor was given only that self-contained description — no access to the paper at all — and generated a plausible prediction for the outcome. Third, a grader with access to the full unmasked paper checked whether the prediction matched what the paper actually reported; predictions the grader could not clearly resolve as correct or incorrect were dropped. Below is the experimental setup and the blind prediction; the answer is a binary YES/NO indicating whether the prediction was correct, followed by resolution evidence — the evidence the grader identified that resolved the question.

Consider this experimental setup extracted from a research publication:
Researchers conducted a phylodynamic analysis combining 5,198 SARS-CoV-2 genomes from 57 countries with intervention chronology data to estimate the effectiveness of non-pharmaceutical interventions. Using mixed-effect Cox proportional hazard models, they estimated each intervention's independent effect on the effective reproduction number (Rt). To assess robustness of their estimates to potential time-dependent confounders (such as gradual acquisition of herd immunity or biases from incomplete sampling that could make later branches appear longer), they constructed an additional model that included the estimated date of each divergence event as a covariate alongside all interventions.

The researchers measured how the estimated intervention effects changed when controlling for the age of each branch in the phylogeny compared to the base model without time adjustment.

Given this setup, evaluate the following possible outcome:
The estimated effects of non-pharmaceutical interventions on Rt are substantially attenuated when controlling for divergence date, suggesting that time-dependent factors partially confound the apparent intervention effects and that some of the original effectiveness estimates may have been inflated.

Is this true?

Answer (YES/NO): NO